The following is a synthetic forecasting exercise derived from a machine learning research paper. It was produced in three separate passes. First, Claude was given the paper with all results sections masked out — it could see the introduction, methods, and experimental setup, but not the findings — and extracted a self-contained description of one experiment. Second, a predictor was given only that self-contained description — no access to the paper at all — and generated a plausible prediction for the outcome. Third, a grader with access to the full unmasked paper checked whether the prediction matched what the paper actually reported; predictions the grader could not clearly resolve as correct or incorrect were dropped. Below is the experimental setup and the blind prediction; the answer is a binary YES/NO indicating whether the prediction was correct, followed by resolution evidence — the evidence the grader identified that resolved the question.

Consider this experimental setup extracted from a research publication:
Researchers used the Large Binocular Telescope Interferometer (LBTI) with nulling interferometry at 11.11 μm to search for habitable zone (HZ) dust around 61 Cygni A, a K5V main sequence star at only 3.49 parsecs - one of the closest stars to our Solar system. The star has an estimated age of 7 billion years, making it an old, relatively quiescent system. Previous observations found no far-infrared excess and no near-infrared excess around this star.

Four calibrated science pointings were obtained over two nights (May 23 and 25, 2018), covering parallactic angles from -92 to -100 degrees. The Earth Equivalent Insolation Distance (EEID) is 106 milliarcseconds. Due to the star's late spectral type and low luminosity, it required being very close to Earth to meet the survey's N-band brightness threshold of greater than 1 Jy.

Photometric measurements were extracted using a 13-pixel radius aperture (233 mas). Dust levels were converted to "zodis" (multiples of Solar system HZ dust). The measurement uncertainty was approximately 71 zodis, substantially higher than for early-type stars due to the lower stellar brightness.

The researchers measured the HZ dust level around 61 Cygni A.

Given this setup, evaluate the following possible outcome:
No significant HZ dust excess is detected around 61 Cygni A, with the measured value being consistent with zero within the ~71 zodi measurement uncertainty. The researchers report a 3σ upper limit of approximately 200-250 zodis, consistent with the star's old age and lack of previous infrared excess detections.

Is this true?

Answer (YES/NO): NO